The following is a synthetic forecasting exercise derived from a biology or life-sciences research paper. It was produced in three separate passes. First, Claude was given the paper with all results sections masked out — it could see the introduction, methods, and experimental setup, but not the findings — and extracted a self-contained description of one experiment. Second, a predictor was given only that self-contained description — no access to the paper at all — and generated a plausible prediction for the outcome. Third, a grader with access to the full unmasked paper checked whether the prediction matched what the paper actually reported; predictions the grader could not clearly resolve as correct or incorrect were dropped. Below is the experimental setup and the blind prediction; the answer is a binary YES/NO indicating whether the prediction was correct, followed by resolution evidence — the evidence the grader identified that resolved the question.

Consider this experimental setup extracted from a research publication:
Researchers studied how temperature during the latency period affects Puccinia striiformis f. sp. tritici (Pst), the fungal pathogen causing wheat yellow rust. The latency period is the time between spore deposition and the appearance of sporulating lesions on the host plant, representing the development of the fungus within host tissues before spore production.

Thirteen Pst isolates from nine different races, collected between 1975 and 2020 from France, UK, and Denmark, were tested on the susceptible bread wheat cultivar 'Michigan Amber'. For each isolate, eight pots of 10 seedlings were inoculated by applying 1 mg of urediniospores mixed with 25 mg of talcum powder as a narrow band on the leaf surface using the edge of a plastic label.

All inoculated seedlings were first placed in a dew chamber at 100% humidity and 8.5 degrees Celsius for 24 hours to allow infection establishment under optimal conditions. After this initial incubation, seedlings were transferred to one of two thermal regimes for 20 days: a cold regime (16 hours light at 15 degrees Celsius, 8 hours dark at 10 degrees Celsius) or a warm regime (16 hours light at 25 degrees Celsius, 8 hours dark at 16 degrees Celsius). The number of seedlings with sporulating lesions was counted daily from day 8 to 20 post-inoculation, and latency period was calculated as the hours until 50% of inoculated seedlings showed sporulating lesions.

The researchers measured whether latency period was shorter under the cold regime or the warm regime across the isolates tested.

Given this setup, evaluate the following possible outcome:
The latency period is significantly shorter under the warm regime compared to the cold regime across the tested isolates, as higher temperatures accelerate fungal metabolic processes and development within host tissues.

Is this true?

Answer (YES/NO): NO